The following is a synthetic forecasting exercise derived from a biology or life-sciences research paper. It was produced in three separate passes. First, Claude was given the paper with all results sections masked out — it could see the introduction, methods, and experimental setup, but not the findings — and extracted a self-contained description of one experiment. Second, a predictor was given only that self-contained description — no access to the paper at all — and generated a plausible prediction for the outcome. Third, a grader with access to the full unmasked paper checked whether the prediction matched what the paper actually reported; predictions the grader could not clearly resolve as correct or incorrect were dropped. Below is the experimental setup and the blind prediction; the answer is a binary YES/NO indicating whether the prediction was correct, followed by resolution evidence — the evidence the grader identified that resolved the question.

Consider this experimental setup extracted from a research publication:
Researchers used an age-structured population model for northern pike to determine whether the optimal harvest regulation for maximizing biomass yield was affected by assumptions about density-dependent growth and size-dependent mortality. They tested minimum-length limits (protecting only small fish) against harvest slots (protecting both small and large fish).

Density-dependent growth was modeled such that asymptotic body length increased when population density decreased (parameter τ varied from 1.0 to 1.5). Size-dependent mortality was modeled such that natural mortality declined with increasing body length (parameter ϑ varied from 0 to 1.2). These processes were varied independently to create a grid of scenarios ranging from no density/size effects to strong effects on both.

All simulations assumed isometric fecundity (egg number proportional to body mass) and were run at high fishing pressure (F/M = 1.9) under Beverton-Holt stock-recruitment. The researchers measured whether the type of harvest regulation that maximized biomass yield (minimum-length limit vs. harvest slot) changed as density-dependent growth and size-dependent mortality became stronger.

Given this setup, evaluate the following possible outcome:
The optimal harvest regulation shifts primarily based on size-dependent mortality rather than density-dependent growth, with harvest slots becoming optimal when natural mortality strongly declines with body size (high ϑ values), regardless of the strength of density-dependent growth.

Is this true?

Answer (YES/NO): NO